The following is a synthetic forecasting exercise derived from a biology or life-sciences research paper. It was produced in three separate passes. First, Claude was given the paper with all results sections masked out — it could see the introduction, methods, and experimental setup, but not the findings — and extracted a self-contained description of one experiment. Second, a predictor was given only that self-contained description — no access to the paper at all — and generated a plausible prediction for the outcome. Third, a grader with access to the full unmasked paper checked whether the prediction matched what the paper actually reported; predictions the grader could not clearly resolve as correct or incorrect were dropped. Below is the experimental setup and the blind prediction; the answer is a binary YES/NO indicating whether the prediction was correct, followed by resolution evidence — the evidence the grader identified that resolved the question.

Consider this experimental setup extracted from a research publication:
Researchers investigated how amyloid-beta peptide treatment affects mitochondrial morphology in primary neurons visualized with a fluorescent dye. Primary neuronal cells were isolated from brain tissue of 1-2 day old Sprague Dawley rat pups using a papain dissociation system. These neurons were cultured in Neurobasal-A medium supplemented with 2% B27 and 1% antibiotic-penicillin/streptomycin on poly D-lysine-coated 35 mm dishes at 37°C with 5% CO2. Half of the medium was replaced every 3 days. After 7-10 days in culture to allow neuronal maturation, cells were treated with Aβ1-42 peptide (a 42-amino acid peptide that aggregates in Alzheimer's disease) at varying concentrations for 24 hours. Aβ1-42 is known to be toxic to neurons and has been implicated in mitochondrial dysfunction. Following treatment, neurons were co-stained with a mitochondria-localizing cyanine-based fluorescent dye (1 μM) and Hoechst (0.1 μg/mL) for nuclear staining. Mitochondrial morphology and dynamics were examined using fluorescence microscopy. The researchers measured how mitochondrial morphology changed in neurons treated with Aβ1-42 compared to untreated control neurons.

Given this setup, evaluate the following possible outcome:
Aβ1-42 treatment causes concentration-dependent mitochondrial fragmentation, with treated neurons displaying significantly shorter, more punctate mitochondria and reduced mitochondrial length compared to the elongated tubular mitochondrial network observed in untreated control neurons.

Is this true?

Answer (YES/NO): NO